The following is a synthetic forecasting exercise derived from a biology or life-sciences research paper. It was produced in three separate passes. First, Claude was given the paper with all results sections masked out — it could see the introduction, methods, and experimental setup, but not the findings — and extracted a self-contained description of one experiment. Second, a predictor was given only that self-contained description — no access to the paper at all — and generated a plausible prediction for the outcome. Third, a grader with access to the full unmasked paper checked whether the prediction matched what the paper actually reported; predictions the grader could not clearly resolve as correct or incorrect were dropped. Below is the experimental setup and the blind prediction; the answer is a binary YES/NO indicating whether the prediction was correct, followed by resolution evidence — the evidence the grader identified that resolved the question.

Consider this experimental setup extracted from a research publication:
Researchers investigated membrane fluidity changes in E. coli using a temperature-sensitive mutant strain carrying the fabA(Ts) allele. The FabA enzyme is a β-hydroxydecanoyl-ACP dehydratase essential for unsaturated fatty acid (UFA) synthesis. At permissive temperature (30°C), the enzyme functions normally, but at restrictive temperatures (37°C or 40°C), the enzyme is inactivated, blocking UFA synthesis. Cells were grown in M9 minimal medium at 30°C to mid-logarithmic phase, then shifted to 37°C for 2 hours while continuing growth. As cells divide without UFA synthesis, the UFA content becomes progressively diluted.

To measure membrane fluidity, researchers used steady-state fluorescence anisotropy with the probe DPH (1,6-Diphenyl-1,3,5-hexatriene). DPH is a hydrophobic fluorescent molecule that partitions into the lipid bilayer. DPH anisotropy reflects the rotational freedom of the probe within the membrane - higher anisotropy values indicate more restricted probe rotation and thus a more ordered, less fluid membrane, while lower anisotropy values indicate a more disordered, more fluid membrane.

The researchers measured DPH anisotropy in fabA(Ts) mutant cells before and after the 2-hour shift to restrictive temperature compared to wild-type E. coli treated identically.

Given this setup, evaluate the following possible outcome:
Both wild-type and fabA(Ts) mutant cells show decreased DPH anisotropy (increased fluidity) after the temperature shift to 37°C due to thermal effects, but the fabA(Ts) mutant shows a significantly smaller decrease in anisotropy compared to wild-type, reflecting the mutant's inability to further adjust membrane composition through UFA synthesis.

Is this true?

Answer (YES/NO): NO